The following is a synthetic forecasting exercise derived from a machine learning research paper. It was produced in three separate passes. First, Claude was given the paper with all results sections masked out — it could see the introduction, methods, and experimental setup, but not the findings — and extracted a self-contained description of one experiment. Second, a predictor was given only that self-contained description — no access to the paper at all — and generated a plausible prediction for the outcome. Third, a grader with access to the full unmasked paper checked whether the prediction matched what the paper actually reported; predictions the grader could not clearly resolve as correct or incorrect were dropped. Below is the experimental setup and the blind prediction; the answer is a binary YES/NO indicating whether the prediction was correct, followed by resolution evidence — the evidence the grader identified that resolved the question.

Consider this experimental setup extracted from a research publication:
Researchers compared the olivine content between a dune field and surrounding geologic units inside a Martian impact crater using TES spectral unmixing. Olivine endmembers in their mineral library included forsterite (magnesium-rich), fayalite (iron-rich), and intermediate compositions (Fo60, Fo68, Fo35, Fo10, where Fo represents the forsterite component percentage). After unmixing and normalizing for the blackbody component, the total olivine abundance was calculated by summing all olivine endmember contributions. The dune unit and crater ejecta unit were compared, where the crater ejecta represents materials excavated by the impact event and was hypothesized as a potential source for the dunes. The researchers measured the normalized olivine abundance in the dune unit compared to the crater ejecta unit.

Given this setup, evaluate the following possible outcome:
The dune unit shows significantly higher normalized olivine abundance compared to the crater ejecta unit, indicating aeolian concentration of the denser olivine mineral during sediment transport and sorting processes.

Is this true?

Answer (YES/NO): NO